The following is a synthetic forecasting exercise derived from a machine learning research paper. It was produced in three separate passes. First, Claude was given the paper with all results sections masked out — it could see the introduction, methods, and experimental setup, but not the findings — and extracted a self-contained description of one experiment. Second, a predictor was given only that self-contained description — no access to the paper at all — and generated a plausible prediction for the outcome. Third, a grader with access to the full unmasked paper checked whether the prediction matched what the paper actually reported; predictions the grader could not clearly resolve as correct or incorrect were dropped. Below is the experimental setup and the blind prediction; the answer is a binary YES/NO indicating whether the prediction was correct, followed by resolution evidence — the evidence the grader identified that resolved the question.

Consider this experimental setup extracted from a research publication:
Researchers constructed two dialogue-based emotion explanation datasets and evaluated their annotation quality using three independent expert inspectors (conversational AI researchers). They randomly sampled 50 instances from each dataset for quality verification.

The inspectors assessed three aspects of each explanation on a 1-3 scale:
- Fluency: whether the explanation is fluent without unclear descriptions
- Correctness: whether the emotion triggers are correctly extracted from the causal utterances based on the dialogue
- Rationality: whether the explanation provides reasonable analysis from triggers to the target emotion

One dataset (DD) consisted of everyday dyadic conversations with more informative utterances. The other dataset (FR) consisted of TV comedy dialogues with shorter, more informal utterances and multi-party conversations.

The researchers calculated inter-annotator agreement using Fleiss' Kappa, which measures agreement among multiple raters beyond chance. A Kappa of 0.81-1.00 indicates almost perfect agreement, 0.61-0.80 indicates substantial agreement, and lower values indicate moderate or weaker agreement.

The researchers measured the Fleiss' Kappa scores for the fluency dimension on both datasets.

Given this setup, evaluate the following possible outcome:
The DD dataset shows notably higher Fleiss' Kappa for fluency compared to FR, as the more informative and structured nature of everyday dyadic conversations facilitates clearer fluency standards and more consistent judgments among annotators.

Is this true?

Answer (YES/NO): NO